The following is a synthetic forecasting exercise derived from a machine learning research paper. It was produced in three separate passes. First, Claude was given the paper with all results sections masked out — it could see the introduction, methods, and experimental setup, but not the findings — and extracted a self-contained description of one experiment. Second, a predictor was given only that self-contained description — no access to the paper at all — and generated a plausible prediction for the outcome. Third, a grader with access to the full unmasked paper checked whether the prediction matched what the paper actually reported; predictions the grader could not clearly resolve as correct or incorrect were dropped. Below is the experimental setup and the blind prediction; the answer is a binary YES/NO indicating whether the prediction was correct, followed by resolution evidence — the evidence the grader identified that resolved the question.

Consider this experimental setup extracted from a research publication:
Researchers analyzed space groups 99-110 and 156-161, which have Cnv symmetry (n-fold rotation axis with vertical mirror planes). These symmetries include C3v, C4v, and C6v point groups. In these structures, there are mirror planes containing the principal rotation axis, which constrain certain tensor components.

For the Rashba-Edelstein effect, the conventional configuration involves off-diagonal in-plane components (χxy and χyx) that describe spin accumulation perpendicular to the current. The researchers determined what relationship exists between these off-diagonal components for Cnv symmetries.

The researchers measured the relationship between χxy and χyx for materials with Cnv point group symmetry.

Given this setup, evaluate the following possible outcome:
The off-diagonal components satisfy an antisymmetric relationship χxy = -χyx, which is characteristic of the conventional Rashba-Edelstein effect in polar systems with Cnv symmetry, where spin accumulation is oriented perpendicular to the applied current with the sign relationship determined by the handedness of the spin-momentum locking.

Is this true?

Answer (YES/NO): YES